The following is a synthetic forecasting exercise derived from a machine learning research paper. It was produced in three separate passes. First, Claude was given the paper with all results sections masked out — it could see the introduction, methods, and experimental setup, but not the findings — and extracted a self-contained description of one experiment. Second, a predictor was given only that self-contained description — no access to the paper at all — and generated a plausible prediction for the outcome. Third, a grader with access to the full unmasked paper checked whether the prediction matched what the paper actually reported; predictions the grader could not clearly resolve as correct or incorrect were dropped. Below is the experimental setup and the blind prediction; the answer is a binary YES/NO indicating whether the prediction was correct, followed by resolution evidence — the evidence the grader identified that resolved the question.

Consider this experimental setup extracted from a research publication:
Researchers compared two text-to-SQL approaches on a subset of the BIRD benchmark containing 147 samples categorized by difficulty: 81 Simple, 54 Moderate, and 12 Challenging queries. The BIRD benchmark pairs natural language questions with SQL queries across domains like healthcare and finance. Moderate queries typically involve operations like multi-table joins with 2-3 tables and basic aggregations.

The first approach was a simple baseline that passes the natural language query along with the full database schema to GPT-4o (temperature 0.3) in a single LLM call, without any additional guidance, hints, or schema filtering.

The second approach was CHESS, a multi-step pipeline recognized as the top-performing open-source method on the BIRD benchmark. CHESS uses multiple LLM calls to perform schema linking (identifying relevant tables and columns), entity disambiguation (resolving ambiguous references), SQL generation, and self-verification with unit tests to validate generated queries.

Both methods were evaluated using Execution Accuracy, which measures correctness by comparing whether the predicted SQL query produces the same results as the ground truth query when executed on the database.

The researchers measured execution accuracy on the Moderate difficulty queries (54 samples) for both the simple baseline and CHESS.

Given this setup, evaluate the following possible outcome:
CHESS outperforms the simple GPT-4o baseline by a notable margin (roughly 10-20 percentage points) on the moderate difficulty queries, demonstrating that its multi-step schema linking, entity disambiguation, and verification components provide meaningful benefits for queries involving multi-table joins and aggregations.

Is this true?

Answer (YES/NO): NO